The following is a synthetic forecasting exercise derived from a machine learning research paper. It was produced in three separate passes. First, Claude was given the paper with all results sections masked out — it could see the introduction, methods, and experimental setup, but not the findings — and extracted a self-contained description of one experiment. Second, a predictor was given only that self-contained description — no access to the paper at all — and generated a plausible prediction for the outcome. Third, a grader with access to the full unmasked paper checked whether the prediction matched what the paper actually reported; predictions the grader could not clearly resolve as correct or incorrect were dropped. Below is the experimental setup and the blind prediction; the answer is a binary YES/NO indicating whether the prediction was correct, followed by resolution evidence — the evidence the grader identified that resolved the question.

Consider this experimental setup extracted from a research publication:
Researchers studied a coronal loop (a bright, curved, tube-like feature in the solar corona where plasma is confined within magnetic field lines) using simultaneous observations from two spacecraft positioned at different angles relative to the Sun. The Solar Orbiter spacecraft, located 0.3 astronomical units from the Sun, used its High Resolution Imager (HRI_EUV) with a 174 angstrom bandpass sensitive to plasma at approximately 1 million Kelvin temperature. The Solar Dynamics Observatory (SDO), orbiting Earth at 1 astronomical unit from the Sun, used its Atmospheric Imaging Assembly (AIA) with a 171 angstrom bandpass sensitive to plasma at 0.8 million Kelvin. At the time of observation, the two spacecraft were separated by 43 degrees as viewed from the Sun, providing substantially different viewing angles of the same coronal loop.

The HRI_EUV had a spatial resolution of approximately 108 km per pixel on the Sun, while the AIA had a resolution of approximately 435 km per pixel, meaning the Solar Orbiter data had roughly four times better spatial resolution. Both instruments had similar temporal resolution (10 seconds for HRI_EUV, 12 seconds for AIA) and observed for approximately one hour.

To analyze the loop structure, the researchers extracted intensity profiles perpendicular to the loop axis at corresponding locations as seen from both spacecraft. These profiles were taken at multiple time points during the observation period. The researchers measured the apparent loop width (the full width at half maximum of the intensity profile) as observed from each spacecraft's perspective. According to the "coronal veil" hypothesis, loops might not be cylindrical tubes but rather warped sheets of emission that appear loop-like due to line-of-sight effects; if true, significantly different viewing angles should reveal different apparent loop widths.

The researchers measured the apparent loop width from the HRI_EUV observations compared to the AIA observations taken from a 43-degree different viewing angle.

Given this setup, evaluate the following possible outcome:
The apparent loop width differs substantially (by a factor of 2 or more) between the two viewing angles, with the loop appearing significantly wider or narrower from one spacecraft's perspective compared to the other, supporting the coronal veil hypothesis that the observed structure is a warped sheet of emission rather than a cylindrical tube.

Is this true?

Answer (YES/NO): NO